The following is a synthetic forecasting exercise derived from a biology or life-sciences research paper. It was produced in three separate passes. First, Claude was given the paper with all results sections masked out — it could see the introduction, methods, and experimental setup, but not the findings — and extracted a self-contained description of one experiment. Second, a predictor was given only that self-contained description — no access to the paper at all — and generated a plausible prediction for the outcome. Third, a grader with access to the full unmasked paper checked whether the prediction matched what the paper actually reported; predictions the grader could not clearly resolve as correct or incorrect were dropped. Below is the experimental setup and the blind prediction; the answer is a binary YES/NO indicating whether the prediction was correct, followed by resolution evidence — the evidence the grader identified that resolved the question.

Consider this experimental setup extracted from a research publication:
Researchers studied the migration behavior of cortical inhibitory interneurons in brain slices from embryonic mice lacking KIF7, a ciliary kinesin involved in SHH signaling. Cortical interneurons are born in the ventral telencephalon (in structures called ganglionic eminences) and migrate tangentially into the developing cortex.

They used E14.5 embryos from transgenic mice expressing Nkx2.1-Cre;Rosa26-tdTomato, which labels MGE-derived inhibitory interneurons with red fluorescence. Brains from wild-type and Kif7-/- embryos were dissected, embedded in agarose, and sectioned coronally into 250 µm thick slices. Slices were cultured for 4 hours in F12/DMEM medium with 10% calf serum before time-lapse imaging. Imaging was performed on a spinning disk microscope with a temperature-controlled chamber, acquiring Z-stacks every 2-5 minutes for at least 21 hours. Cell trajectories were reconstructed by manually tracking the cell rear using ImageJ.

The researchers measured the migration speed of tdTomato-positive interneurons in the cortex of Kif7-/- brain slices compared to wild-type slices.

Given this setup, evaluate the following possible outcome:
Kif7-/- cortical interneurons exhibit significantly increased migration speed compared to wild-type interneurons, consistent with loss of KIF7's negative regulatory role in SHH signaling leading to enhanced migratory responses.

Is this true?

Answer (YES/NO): NO